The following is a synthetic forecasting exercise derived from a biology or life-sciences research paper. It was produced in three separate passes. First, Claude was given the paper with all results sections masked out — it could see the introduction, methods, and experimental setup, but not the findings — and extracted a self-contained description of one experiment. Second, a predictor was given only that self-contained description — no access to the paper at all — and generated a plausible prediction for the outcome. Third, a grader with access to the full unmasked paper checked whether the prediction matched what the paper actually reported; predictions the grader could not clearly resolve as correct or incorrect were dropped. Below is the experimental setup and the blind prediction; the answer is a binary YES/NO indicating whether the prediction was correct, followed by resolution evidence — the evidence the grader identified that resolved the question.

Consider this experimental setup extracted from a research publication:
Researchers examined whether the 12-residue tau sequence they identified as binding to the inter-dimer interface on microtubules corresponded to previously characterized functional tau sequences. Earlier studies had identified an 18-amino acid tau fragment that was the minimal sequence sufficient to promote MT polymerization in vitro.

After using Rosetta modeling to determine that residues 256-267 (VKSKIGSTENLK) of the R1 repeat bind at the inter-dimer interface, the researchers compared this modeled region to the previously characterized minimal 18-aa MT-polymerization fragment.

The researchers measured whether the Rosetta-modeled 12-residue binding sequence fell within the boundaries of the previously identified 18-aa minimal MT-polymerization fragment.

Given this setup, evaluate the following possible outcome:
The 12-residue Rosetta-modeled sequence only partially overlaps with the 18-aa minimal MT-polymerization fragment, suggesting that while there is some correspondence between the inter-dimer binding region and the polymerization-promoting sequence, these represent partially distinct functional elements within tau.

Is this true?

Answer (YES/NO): NO